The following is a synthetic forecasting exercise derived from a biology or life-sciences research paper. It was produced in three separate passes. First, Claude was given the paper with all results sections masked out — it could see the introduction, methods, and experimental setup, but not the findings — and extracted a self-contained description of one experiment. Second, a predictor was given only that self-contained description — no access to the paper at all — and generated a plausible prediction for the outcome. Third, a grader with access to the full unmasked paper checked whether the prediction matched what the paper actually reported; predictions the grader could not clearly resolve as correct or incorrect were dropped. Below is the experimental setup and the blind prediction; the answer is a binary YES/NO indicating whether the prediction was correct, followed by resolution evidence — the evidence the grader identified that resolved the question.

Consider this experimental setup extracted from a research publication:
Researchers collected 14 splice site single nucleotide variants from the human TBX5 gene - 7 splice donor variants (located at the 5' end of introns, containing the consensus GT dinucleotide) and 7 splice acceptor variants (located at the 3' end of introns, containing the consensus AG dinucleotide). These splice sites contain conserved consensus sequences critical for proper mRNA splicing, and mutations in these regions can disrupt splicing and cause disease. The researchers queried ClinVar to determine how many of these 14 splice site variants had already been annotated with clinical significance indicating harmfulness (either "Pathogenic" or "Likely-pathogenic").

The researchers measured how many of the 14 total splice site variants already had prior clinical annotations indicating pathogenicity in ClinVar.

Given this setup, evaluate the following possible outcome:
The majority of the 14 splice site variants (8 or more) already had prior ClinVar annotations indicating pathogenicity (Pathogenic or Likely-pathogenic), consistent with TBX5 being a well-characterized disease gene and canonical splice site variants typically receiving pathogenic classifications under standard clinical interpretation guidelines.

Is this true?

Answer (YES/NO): NO